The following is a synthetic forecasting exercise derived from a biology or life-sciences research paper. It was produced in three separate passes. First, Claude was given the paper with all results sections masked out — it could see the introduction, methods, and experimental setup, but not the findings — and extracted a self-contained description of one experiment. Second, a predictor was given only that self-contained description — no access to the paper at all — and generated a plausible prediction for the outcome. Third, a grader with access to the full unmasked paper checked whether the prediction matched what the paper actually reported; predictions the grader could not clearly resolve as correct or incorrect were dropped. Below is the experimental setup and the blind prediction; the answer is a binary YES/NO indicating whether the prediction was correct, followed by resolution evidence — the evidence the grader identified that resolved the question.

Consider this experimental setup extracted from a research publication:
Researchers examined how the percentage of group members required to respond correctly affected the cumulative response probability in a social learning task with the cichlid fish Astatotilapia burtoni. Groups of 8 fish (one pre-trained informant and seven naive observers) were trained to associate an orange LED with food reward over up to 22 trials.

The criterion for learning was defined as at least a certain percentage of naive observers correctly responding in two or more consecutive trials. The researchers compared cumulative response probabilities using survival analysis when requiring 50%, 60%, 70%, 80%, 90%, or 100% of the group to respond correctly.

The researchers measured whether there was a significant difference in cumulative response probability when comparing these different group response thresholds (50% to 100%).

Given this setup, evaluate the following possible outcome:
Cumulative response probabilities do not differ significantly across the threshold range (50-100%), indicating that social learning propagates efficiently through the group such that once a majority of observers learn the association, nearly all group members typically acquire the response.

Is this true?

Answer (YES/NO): NO